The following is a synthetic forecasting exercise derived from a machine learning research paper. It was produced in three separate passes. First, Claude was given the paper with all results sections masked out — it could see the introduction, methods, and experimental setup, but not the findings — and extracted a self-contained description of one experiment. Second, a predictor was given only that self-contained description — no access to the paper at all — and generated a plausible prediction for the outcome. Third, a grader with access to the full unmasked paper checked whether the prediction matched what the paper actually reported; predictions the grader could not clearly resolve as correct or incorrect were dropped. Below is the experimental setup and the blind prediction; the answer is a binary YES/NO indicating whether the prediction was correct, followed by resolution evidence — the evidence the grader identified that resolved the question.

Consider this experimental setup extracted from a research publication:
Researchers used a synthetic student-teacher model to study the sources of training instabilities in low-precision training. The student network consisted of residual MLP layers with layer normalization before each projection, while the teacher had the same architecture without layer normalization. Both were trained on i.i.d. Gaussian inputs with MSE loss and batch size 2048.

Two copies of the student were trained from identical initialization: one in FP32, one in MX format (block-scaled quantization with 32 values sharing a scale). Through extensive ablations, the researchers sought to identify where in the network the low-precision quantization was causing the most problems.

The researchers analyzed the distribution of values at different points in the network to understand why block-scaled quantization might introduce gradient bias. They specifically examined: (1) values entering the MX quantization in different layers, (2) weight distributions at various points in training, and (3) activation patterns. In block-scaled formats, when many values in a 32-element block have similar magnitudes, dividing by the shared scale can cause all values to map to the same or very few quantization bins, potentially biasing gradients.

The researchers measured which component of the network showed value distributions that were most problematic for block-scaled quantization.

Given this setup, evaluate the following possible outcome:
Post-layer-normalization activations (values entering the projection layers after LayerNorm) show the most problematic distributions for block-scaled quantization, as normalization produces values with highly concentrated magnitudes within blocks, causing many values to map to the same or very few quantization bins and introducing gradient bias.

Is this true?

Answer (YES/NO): NO